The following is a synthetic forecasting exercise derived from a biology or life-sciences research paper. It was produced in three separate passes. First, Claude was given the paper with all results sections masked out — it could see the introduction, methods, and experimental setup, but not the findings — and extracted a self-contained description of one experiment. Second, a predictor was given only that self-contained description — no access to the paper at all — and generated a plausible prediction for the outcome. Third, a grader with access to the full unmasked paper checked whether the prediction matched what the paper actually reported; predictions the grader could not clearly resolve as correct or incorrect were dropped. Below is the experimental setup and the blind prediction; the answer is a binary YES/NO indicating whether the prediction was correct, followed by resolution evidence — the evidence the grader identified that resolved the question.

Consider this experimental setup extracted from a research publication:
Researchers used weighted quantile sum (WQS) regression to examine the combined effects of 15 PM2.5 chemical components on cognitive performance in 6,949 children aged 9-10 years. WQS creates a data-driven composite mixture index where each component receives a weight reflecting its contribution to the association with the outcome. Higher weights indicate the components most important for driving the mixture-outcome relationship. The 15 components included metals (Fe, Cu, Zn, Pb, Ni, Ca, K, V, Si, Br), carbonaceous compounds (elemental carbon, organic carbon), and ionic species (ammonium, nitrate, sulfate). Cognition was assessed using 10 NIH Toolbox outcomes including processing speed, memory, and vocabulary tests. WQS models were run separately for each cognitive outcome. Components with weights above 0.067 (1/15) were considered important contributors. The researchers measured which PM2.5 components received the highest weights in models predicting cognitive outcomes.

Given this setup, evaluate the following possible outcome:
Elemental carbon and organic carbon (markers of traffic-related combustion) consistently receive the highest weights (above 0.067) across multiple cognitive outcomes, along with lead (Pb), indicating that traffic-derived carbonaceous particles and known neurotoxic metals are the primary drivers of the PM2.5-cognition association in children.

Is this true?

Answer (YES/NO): NO